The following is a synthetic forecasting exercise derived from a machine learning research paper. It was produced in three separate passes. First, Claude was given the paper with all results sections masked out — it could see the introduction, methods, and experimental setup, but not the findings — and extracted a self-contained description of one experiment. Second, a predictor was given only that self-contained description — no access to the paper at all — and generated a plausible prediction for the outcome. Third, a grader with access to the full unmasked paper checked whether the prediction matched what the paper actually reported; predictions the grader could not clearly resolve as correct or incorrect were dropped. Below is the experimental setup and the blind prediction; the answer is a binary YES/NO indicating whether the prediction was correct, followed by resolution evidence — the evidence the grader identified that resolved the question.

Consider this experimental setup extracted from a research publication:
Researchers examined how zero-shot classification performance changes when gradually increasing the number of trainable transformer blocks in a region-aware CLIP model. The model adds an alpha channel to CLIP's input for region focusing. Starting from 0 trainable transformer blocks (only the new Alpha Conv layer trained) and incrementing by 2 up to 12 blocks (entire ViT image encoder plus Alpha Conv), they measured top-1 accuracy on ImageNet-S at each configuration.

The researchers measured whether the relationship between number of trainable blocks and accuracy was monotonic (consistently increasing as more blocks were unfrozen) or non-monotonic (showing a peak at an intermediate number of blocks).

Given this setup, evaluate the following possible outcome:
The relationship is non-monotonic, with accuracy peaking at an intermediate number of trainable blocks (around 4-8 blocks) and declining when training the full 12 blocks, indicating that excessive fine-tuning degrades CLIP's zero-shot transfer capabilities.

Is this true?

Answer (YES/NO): NO